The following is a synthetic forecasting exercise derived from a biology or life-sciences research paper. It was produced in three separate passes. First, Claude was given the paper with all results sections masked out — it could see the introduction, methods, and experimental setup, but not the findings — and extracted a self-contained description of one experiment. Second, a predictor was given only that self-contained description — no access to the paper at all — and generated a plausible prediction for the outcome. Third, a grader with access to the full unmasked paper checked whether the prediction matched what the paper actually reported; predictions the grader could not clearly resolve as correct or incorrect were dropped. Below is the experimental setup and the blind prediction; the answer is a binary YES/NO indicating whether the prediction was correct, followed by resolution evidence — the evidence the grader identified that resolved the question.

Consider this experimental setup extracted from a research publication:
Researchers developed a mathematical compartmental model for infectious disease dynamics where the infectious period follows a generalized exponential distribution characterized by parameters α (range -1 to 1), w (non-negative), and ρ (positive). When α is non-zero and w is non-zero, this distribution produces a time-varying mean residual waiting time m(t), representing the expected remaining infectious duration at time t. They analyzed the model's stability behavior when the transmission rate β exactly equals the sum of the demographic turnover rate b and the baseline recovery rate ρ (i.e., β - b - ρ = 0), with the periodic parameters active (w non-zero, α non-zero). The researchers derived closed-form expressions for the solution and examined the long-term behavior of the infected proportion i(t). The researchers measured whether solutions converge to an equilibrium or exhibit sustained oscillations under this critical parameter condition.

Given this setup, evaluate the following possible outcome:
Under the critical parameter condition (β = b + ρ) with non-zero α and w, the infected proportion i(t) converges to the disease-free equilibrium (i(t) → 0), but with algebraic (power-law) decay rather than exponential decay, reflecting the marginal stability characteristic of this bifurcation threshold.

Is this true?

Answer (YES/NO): NO